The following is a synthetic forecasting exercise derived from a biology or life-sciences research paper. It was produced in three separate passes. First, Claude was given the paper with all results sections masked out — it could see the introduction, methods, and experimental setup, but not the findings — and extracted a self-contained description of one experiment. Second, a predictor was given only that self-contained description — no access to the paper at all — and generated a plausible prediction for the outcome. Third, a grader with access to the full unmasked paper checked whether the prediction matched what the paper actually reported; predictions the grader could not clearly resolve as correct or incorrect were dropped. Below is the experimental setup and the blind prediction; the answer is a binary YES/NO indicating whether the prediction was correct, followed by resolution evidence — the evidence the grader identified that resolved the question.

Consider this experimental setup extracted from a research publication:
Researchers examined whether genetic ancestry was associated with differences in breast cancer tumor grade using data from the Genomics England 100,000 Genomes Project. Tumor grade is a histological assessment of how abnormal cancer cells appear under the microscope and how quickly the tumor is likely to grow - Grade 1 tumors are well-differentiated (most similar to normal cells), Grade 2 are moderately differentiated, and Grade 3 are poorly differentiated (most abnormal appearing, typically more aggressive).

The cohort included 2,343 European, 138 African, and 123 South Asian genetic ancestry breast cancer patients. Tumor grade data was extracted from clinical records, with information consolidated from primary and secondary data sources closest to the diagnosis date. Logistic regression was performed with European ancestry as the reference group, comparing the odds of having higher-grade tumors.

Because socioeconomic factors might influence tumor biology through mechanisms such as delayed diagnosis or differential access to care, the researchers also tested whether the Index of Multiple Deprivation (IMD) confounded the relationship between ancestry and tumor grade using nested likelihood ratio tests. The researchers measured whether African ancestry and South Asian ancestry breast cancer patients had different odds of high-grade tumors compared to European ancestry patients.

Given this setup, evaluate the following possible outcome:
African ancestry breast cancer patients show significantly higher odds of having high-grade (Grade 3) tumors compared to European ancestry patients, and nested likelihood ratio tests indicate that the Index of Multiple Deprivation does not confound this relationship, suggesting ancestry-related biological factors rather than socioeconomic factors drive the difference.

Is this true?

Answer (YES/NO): YES